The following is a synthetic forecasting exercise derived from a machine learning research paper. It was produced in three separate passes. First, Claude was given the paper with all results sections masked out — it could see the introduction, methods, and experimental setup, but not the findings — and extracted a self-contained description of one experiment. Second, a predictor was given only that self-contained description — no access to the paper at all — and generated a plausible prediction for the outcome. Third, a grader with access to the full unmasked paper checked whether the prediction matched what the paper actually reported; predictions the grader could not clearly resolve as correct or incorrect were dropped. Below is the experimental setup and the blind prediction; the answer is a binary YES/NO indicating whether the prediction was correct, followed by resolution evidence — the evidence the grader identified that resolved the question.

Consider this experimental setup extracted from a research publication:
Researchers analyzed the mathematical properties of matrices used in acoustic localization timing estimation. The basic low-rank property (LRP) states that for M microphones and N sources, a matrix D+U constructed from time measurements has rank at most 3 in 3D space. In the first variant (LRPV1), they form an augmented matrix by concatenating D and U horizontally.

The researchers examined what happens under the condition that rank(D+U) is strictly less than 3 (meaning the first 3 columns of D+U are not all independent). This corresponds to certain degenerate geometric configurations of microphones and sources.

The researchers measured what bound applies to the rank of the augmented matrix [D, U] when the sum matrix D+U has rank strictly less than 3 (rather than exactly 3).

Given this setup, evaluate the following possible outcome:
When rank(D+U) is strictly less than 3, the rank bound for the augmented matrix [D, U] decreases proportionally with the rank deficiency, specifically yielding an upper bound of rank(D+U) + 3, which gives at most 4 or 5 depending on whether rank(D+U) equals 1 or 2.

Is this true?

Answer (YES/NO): NO